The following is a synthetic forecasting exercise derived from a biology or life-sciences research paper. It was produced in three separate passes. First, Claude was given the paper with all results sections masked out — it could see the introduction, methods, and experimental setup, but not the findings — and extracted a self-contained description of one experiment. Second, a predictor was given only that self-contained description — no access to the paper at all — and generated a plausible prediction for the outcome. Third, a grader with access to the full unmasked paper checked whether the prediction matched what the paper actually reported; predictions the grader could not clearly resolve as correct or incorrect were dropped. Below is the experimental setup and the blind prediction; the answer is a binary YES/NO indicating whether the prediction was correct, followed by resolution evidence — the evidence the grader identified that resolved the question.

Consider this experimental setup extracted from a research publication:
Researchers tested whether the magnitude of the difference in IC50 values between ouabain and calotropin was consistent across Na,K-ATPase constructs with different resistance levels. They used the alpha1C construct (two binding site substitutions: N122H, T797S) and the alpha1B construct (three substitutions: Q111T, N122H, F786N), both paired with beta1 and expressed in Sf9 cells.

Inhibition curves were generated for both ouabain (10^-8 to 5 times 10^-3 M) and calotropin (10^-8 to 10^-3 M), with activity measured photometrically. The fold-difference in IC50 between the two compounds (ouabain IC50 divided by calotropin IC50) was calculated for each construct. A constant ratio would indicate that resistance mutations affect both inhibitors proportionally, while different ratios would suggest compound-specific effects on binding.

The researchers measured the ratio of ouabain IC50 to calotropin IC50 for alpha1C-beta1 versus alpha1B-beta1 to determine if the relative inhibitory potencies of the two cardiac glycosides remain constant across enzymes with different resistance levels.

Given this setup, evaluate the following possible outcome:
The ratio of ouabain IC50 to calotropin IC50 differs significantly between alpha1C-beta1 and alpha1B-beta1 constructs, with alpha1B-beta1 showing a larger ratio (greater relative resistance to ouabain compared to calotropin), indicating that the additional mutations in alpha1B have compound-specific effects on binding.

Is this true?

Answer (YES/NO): NO